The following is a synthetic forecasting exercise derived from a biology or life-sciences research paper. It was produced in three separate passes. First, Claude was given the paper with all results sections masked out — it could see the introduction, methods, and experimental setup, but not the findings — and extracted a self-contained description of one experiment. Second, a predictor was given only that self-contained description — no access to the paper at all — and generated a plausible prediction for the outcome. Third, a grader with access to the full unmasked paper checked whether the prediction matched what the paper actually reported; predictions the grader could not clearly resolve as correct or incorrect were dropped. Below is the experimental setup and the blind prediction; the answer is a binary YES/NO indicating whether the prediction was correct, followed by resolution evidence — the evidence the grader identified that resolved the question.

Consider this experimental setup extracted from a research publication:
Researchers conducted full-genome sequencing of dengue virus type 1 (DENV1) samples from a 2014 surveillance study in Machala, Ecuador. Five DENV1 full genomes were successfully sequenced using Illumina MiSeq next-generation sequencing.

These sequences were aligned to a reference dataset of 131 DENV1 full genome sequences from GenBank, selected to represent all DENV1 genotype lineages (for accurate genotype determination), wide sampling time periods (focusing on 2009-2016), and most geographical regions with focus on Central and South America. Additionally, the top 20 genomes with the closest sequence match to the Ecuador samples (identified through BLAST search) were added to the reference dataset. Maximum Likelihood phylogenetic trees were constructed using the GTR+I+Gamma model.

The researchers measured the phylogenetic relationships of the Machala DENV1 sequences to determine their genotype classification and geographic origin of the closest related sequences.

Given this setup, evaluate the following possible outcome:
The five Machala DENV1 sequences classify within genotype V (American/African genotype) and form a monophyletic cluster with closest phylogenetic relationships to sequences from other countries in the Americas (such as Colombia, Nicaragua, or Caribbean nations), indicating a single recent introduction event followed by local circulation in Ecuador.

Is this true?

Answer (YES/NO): NO